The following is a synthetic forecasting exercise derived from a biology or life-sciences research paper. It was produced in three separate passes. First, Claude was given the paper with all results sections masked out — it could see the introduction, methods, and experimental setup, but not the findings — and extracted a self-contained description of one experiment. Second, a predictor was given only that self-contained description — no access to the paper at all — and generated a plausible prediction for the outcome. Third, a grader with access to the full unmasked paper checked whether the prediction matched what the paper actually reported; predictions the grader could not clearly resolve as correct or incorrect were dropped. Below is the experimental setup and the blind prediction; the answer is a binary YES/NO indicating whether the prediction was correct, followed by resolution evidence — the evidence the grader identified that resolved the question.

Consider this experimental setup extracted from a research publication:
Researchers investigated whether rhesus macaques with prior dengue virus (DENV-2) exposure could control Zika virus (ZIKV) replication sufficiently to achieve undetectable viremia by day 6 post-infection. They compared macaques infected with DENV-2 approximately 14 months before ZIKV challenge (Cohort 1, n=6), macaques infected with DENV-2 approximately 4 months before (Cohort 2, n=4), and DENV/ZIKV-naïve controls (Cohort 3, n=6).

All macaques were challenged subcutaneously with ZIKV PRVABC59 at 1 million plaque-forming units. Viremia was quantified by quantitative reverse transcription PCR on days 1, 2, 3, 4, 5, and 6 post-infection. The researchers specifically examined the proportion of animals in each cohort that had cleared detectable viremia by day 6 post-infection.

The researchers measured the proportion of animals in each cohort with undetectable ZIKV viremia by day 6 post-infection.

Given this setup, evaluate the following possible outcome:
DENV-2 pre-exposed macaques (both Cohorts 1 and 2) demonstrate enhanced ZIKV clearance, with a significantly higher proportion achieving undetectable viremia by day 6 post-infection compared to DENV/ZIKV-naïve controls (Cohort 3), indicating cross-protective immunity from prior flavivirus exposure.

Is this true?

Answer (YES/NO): NO